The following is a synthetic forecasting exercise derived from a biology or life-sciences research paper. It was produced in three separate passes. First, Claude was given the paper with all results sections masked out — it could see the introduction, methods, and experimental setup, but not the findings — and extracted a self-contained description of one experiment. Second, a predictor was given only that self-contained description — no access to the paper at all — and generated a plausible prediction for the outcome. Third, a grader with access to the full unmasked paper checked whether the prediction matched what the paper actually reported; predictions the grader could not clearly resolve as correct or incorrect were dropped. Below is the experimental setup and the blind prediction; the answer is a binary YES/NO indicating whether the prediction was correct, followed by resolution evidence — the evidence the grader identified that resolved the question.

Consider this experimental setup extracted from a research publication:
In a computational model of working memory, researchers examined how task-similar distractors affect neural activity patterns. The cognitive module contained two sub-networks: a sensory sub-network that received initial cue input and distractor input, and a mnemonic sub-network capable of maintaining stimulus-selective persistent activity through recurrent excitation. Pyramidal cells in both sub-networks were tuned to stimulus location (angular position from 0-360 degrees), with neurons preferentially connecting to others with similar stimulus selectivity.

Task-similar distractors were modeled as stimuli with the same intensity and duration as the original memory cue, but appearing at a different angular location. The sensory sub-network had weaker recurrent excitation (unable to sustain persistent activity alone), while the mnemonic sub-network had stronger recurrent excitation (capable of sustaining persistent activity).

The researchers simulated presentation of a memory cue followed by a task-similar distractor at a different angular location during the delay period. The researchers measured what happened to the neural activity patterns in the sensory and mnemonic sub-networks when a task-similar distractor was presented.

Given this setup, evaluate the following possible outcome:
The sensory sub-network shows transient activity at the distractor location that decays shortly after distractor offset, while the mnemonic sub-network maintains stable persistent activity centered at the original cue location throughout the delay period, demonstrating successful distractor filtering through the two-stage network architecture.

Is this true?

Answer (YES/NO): NO